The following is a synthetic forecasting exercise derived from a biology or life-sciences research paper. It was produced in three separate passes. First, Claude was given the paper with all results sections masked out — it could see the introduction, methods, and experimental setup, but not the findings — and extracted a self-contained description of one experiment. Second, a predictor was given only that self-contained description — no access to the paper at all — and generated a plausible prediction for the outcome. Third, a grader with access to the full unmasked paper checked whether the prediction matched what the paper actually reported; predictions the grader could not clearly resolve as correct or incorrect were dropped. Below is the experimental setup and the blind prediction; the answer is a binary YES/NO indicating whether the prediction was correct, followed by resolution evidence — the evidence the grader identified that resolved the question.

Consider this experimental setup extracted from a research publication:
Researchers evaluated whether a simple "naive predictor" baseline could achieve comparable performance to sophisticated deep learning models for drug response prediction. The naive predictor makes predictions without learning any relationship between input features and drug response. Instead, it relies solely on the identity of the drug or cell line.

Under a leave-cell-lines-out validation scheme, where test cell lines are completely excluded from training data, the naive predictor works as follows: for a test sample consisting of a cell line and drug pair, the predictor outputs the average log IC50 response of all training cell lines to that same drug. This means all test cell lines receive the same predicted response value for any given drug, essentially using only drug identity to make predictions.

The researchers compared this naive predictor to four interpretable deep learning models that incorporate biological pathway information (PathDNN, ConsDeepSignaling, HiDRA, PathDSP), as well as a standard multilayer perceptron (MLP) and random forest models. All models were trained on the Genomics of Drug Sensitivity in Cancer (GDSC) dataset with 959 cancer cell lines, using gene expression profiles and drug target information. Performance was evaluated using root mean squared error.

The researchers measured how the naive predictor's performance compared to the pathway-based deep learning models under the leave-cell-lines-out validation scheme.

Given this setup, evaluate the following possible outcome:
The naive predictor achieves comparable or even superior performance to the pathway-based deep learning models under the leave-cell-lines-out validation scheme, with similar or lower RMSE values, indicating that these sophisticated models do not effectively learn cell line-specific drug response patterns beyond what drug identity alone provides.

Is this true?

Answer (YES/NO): NO